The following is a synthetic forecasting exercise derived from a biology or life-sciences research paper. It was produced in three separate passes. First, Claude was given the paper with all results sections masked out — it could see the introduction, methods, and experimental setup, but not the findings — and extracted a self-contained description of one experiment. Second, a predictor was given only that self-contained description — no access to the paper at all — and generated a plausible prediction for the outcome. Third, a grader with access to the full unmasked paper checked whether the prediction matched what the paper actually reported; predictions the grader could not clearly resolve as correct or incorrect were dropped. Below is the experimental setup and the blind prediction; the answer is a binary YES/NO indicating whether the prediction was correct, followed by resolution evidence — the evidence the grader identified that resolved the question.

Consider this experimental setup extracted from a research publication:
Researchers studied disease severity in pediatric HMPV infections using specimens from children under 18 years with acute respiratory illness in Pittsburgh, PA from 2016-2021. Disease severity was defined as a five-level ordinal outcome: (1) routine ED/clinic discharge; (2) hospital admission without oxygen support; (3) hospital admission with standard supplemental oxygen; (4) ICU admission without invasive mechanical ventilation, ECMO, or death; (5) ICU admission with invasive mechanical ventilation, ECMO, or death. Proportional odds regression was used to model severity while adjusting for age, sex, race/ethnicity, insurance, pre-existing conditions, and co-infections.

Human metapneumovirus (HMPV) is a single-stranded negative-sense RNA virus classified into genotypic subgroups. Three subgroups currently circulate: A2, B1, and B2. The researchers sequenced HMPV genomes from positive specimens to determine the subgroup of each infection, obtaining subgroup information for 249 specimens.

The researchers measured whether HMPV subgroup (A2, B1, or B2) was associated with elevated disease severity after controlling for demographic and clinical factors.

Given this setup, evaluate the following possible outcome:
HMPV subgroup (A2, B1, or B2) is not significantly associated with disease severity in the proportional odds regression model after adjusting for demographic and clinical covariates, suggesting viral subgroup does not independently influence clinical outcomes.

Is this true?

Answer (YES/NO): YES